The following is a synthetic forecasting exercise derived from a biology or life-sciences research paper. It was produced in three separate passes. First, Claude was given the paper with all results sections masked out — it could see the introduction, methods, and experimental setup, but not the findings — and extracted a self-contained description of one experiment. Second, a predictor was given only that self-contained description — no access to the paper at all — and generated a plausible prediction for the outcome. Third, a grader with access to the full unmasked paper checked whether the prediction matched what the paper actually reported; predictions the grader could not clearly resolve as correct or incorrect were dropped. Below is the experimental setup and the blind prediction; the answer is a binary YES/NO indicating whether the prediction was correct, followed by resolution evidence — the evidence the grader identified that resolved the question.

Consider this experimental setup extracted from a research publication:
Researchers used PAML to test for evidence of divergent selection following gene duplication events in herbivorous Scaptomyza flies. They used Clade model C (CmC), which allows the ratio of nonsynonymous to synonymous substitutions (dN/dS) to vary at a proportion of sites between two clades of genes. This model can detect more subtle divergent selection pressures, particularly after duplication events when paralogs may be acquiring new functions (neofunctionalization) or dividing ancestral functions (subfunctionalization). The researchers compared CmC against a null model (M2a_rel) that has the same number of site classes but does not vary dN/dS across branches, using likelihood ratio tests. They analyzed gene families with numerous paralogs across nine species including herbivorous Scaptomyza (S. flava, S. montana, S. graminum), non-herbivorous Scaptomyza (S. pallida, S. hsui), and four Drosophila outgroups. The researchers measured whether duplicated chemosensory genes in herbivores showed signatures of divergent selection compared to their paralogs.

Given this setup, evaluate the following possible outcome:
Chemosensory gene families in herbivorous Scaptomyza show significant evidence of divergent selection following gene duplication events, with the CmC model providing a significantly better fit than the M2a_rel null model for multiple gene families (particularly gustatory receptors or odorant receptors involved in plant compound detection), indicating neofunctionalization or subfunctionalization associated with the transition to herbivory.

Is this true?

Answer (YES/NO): NO